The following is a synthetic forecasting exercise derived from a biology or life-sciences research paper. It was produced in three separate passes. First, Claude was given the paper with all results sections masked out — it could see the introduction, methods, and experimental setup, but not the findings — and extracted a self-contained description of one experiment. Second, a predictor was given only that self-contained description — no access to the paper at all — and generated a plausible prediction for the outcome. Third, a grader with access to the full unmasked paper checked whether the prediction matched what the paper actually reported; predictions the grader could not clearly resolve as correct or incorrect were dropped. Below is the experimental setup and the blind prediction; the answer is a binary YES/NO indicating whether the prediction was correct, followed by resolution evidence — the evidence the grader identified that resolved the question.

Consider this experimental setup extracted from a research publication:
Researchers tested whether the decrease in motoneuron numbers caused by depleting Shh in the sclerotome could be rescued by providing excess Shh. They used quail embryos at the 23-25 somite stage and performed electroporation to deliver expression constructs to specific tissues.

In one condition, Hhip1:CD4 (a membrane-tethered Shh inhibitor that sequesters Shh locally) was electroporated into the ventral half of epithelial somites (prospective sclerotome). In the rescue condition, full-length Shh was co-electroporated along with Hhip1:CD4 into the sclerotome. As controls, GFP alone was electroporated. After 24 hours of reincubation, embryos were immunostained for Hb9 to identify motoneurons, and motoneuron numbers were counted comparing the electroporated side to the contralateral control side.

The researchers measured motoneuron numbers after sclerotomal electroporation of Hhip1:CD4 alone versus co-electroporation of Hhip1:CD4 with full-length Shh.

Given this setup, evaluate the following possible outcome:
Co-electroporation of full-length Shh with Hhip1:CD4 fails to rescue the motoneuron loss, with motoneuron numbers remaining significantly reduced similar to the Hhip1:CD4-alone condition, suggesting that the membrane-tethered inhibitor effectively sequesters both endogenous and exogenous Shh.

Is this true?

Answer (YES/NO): NO